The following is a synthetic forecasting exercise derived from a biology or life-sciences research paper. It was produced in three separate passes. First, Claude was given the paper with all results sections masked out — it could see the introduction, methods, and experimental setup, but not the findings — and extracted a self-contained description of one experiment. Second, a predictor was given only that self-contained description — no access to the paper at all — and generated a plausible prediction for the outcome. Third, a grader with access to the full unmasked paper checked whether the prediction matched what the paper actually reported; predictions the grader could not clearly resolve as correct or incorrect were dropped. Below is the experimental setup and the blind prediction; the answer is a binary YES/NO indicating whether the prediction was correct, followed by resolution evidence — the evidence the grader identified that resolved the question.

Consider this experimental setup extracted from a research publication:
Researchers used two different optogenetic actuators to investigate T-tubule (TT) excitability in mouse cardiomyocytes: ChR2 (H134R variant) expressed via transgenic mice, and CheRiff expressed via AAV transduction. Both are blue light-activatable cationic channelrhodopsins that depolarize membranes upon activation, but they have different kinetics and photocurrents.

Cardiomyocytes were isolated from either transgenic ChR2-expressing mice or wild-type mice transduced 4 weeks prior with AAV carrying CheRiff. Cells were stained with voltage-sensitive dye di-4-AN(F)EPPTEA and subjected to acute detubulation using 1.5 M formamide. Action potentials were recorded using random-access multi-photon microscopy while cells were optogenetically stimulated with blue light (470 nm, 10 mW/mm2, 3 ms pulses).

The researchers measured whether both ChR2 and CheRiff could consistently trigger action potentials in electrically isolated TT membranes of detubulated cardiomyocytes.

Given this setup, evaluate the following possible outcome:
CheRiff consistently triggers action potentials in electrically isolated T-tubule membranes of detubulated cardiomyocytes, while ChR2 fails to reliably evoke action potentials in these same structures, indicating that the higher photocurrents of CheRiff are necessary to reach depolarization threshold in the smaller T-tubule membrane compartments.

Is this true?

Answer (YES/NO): NO